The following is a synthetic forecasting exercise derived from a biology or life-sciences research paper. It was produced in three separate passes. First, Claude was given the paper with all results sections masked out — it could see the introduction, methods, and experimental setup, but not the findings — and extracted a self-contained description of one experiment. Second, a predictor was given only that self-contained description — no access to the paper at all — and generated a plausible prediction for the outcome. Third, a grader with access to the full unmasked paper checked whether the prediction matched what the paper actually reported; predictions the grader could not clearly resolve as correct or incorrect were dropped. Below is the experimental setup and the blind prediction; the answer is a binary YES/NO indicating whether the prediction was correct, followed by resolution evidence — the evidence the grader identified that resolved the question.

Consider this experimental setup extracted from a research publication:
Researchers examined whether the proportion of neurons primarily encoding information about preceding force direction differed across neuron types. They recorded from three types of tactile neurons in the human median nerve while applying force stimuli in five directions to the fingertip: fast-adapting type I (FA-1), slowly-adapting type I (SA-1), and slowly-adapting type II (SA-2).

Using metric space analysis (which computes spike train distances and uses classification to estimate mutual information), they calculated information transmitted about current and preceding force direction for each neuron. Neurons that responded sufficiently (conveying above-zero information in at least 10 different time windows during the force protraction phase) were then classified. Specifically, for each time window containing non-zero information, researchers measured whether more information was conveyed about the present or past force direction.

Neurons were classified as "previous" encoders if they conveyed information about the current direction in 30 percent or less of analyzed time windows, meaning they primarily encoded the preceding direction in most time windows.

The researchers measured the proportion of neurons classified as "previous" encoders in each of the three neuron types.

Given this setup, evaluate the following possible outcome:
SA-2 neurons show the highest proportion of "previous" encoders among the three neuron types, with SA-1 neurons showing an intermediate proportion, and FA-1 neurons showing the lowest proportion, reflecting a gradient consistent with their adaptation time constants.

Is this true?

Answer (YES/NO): NO